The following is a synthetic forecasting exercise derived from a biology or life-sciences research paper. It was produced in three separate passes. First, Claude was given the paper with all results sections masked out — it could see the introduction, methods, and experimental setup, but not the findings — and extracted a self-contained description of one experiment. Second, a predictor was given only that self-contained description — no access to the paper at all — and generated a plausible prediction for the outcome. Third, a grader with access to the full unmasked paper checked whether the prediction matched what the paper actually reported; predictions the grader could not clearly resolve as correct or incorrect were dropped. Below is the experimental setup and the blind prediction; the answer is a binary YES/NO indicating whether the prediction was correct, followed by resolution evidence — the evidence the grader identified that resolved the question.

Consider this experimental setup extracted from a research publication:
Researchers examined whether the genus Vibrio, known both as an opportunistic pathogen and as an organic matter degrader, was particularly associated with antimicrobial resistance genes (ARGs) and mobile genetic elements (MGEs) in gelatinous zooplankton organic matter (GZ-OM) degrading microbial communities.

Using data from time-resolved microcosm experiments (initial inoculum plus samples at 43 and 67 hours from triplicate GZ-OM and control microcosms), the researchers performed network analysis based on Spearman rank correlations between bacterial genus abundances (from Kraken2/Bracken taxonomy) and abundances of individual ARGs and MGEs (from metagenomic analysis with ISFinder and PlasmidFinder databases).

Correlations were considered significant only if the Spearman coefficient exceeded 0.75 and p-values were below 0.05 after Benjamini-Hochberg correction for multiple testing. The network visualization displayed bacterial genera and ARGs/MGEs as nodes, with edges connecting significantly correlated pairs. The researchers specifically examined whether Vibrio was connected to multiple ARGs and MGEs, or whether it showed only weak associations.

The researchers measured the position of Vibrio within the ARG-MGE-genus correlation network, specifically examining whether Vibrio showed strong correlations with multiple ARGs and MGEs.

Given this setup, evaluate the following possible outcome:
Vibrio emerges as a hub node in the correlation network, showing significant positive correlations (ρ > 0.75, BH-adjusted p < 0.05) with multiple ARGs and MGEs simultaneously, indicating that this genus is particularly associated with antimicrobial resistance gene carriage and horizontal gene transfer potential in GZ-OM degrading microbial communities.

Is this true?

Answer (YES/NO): YES